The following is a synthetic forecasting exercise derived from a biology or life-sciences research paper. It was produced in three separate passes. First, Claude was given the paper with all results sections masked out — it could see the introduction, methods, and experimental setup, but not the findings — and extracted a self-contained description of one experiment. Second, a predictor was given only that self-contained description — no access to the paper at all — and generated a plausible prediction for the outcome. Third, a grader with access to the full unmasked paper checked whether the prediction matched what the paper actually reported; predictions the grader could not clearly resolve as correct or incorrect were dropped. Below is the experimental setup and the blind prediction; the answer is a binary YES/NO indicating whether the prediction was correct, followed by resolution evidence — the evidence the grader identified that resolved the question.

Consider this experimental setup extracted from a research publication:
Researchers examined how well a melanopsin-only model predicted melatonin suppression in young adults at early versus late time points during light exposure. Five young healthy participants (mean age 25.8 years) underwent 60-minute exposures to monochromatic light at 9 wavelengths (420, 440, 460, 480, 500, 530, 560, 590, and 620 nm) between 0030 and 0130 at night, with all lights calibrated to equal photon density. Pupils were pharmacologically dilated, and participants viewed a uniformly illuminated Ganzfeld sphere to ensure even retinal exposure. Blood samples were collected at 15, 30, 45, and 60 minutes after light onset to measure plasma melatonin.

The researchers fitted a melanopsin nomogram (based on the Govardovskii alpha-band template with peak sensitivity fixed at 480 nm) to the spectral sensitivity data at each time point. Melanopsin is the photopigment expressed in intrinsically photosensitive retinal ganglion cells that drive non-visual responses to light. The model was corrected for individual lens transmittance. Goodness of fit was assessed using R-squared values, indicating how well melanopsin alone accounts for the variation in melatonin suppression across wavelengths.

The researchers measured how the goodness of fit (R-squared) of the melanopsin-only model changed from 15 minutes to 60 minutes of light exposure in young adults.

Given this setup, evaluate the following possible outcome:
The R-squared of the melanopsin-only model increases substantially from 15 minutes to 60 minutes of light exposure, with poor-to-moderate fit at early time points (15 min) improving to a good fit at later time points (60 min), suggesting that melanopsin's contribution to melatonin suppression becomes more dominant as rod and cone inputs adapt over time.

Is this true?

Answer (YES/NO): NO